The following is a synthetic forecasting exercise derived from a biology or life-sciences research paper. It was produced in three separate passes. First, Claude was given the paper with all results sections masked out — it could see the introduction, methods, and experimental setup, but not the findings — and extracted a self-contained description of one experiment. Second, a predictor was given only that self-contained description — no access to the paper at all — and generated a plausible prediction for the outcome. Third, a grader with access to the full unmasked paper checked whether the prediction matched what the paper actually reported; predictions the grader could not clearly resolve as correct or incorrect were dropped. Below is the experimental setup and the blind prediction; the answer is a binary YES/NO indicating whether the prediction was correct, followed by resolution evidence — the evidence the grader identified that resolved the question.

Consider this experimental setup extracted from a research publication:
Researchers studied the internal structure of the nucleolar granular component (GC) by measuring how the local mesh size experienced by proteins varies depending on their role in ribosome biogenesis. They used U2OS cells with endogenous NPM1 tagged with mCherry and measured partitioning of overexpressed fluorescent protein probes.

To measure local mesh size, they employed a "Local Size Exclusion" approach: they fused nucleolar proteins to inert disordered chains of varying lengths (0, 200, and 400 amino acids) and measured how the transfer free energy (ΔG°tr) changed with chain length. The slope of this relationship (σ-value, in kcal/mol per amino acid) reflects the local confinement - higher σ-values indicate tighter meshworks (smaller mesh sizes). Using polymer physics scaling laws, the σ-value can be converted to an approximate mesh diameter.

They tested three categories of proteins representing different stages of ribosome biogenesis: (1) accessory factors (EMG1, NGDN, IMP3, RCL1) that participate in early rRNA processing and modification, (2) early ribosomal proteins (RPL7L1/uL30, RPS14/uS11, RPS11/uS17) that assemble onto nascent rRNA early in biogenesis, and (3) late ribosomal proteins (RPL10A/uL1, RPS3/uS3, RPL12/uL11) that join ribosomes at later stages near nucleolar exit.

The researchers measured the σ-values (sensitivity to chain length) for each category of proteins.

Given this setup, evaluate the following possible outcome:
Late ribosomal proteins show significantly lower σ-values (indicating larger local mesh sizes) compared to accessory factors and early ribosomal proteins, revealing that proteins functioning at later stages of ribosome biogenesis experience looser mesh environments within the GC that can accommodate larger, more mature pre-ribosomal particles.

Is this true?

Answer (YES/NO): YES